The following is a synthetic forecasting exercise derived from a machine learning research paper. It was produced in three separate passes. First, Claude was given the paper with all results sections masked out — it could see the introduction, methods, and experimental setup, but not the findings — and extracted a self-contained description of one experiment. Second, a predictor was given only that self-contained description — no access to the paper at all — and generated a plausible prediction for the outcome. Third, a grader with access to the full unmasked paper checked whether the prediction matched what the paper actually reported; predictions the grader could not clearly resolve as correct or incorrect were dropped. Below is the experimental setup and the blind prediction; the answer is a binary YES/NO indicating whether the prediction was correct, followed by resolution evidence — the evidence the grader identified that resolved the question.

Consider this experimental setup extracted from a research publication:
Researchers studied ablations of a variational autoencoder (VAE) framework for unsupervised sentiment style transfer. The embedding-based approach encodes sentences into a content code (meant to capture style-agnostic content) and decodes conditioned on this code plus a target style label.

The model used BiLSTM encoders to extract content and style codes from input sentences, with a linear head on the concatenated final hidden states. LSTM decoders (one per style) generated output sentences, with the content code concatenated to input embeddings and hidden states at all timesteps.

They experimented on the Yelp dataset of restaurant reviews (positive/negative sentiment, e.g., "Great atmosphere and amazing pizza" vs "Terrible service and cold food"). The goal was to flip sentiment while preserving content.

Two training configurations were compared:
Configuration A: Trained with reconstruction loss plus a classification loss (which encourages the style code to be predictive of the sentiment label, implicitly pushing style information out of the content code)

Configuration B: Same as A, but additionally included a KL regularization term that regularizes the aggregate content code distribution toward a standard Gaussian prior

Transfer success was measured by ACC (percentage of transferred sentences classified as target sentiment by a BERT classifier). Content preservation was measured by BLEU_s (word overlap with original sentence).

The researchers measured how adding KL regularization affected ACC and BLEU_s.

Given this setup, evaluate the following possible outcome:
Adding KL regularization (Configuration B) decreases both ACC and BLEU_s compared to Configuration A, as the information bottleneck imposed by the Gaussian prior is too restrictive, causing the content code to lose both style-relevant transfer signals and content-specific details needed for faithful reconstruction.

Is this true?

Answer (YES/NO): NO